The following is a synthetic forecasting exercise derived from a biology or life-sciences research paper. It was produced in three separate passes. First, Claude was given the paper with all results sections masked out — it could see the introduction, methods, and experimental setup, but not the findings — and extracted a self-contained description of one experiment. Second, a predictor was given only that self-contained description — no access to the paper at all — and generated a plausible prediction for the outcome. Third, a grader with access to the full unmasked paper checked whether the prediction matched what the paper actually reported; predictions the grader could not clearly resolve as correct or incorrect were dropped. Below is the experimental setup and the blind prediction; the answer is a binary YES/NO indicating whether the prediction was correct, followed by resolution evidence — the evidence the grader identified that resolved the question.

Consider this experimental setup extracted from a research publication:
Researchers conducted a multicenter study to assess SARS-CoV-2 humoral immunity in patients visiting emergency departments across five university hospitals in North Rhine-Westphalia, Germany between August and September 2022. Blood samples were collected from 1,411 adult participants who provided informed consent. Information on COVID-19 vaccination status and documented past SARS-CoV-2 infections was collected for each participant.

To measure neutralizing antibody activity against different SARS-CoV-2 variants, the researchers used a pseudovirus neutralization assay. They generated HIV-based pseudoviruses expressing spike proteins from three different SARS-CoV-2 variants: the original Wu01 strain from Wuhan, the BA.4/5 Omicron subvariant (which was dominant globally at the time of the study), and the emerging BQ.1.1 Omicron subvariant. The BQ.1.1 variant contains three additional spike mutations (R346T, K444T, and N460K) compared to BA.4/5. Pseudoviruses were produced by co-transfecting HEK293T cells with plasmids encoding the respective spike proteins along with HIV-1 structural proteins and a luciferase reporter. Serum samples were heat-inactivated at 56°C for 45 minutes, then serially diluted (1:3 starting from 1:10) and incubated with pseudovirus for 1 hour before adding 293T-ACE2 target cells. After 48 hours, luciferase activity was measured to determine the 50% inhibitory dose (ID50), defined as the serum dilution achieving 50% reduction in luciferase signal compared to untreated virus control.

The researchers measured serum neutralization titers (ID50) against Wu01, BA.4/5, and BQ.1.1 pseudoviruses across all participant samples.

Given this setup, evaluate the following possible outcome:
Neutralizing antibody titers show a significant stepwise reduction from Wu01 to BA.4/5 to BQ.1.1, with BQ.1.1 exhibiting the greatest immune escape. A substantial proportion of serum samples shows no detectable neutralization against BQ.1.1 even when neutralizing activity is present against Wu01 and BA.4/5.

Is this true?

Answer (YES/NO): YES